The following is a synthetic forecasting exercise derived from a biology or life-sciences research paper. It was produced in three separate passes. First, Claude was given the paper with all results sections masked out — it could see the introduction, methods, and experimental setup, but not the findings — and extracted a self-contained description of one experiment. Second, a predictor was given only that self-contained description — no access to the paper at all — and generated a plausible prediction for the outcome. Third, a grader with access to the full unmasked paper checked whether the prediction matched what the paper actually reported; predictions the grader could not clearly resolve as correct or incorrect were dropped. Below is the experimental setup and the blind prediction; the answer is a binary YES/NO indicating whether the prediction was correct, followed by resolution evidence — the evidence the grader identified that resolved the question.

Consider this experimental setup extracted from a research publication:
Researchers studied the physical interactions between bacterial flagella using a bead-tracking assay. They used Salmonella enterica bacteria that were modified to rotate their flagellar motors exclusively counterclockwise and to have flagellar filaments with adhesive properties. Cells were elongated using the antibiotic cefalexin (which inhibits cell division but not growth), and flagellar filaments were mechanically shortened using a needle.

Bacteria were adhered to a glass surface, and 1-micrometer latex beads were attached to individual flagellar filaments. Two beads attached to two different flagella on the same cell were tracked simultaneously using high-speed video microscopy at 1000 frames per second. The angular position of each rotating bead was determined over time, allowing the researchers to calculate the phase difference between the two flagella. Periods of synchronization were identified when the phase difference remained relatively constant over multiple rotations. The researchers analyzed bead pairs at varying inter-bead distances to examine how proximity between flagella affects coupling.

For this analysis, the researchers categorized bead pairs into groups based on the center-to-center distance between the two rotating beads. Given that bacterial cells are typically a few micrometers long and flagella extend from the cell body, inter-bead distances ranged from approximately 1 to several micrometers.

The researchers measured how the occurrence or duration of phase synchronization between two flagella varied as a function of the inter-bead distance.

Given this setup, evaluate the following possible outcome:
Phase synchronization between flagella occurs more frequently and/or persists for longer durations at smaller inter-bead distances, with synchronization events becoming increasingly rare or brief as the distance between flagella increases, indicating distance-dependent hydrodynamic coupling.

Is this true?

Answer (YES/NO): YES